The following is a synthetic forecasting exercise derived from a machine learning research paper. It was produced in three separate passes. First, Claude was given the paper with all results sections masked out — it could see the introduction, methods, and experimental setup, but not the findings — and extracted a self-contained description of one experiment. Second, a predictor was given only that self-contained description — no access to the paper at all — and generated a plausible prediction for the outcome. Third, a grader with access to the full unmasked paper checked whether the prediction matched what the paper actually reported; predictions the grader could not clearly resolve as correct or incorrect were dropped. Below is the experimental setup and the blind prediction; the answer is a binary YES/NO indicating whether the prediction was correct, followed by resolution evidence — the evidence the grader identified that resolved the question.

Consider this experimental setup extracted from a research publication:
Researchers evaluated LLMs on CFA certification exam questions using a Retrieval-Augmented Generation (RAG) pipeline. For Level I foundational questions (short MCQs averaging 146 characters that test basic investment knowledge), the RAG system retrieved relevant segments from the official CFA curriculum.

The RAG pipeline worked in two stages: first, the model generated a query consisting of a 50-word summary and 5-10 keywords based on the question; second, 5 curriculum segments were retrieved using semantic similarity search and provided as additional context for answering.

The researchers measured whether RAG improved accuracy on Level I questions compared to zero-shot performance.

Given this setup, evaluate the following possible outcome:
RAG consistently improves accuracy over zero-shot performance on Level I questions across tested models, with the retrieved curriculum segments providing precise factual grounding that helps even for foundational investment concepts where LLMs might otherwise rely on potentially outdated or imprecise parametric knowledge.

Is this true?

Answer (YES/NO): NO